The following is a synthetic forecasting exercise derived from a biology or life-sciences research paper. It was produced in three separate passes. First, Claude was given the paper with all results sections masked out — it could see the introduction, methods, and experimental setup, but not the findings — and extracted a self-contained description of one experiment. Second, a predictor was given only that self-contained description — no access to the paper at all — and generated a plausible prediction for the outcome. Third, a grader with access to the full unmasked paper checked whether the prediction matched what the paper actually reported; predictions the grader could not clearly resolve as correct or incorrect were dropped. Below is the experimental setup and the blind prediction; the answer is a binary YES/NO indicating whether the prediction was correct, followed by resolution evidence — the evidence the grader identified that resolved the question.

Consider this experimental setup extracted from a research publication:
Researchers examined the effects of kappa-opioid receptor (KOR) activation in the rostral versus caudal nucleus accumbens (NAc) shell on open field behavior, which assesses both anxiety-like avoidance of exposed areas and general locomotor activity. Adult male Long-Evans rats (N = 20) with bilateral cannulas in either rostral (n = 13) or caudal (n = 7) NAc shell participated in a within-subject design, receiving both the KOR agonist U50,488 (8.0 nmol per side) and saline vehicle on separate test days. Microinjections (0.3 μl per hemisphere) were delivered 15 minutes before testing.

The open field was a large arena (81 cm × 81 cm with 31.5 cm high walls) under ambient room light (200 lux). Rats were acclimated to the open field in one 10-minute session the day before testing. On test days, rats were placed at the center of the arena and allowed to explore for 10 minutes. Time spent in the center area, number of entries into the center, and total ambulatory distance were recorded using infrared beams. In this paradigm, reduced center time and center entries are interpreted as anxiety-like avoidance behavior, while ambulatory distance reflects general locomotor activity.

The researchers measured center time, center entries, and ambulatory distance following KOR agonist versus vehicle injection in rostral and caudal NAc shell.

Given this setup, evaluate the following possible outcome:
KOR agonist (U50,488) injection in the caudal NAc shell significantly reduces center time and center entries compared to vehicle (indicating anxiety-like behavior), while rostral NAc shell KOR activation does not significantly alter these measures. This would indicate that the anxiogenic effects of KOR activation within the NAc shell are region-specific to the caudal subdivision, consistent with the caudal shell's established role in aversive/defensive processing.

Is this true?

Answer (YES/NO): NO